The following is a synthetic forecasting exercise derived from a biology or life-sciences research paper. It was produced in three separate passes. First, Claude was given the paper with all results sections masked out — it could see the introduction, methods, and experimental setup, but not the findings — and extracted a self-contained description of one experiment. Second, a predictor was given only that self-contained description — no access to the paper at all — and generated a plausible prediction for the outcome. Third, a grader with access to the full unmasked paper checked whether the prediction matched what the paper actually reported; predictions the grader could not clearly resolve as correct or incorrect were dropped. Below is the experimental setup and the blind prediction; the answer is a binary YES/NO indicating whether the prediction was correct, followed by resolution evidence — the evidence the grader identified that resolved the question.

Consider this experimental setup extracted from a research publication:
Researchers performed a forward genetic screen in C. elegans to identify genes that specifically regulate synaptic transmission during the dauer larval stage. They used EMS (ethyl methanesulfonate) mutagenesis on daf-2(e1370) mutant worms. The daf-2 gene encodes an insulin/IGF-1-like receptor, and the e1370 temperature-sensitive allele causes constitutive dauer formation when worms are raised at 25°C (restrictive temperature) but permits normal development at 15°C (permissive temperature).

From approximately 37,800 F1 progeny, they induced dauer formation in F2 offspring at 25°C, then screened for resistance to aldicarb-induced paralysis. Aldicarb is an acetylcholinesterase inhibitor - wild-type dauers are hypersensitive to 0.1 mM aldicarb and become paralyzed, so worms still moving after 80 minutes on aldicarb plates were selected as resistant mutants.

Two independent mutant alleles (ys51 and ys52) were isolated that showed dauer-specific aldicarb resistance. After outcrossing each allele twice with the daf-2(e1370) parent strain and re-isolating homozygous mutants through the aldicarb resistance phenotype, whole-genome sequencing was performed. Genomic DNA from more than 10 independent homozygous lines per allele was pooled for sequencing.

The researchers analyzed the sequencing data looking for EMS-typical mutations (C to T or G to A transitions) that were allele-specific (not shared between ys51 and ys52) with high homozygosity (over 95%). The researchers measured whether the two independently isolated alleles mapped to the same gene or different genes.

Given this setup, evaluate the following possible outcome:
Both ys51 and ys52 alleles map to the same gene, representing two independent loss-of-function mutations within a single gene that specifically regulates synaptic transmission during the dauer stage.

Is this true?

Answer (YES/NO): YES